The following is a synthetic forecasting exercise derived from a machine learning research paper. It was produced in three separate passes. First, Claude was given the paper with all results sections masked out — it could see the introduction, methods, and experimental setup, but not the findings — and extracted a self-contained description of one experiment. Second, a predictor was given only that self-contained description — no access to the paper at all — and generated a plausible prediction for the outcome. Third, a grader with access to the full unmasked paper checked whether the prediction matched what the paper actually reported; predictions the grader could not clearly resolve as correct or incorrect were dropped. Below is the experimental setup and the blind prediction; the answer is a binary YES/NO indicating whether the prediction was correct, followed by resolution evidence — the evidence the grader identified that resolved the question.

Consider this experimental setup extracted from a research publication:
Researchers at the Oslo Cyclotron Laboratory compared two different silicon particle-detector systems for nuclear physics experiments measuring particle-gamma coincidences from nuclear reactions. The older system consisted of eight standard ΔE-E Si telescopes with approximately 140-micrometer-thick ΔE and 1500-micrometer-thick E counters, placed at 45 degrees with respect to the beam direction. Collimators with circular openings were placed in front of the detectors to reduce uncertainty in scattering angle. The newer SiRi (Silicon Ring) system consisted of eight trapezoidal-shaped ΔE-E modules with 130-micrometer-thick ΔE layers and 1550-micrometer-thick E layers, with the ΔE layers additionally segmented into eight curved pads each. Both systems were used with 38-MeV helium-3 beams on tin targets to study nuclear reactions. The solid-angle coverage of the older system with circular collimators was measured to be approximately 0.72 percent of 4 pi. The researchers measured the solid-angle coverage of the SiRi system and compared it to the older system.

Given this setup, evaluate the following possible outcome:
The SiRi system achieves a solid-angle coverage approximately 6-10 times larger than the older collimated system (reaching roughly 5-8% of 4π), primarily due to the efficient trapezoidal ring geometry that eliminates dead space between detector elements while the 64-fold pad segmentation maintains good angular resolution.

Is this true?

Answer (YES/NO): YES